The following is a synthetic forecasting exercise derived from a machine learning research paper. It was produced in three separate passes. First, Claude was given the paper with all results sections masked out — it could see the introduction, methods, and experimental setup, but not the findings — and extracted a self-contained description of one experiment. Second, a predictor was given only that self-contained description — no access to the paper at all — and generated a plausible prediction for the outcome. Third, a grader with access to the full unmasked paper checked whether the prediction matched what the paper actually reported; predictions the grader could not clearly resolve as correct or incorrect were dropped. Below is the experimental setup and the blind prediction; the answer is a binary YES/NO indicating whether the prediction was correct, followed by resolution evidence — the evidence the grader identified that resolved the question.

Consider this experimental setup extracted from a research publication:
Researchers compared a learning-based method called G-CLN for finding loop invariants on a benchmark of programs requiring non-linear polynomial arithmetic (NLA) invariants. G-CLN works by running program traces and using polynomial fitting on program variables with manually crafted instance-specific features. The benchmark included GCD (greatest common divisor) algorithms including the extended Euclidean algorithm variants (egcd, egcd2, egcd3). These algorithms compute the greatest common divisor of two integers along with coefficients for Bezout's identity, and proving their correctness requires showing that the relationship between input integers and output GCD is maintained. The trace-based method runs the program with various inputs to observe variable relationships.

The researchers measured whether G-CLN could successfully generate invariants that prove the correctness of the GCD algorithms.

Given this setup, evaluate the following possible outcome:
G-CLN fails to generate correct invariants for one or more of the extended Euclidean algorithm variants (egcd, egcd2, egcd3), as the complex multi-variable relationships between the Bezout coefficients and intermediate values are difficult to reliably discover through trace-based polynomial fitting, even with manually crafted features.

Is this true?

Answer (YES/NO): YES